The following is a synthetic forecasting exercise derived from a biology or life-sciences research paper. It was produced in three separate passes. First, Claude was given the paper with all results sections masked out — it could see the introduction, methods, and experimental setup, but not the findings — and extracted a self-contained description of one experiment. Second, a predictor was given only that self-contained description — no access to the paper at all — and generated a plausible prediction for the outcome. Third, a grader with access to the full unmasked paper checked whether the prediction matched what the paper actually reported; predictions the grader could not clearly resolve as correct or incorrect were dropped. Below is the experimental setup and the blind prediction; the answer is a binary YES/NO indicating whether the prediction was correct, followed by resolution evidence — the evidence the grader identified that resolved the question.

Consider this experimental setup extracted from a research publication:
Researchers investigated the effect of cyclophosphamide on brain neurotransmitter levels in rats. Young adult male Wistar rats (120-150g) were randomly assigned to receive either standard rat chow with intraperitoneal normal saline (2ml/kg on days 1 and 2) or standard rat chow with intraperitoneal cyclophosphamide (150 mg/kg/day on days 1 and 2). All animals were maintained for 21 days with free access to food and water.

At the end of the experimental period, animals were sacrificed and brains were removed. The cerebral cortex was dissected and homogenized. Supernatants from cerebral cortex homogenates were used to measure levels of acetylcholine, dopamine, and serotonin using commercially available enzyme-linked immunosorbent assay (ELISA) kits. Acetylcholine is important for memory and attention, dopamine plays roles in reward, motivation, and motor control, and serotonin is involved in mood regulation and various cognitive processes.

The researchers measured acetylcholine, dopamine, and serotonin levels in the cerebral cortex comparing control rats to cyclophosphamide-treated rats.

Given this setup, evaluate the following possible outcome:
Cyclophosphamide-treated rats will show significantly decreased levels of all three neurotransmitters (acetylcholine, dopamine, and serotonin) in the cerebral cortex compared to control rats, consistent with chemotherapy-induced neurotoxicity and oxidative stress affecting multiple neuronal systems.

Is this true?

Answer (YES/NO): NO